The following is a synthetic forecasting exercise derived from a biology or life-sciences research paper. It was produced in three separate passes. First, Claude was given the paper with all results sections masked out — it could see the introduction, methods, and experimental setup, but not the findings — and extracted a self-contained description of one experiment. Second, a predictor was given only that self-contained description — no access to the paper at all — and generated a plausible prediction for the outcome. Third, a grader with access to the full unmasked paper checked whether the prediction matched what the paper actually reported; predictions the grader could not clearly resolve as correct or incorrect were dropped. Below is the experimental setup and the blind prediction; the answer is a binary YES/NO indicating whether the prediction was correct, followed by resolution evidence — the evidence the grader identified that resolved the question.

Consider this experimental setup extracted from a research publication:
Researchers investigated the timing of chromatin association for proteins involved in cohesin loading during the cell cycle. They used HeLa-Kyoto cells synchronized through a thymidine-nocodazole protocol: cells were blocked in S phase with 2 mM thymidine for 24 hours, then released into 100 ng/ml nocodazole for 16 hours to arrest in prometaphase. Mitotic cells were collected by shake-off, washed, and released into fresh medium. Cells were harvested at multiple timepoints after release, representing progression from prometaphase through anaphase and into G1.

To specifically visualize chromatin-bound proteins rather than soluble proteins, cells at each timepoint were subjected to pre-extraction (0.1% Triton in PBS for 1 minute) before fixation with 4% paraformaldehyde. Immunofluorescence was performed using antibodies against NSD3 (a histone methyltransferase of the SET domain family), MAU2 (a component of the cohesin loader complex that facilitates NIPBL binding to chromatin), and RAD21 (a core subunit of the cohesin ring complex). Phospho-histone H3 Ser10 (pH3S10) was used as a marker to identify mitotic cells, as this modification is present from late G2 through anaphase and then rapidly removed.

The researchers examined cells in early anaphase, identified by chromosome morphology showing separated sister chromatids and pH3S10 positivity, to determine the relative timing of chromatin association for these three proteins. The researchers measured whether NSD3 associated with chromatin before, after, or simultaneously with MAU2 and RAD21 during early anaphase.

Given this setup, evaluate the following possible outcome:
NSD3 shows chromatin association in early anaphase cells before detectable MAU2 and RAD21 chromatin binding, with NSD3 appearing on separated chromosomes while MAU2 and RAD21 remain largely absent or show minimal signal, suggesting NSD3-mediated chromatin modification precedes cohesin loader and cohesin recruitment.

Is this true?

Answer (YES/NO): YES